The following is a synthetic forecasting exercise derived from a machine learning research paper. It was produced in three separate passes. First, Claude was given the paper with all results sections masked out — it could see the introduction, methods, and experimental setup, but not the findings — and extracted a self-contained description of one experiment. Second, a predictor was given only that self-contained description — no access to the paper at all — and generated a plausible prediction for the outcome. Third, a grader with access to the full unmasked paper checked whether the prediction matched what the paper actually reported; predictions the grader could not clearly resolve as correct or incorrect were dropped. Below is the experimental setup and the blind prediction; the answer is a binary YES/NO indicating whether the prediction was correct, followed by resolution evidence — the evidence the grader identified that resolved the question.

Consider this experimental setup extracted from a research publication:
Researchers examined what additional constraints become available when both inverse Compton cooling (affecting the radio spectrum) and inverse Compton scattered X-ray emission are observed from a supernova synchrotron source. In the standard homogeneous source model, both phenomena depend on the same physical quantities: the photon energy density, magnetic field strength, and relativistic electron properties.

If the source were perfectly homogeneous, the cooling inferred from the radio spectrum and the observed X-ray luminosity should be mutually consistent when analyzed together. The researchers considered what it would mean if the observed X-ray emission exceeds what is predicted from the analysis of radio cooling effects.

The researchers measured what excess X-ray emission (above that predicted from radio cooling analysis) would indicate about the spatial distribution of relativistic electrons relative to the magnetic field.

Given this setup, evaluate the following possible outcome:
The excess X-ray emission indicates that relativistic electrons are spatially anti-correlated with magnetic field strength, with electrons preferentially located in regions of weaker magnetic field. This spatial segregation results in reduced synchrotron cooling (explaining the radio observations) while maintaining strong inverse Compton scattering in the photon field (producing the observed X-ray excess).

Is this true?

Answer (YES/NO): NO